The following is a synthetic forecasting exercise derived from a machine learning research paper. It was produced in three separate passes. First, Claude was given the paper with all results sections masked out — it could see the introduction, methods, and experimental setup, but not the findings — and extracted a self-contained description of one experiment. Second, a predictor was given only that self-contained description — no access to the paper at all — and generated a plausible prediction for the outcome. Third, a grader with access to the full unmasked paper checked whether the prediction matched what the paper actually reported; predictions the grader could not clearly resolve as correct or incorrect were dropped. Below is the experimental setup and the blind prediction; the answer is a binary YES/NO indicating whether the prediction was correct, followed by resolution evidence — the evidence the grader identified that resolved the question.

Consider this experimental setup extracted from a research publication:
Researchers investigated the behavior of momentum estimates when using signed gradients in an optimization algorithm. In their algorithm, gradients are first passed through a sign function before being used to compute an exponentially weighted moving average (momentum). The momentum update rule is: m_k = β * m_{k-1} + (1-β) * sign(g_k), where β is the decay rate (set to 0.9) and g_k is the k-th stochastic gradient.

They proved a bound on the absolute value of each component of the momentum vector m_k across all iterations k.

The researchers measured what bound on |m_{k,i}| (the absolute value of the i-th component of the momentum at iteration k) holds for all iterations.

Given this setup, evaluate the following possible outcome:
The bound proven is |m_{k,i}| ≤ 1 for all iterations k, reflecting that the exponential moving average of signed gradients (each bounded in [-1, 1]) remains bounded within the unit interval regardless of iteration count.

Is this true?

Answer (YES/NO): YES